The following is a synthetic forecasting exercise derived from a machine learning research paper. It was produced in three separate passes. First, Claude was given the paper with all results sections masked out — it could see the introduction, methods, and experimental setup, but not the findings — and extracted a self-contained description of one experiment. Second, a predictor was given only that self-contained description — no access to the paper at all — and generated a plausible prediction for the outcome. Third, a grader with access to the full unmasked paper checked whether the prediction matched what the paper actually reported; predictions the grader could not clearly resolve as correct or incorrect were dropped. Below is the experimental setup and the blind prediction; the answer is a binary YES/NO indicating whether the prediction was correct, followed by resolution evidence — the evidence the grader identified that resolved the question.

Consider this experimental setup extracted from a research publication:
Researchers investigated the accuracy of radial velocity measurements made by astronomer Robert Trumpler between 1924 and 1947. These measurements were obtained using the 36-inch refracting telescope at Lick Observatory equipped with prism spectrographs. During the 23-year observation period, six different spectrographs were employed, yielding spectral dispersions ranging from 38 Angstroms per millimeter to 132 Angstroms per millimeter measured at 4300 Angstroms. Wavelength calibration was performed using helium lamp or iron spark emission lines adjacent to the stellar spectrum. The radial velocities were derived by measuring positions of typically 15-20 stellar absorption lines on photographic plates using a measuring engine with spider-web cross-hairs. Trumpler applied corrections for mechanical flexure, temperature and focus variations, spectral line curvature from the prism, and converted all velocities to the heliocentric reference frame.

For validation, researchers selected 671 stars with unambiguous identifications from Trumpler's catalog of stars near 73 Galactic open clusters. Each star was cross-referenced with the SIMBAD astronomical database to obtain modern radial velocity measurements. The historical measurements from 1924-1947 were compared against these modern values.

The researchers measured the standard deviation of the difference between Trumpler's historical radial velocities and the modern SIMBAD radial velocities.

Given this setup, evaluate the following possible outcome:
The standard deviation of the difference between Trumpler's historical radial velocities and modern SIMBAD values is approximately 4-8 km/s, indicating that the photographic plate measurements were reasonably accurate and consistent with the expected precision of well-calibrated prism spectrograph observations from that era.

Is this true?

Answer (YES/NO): YES